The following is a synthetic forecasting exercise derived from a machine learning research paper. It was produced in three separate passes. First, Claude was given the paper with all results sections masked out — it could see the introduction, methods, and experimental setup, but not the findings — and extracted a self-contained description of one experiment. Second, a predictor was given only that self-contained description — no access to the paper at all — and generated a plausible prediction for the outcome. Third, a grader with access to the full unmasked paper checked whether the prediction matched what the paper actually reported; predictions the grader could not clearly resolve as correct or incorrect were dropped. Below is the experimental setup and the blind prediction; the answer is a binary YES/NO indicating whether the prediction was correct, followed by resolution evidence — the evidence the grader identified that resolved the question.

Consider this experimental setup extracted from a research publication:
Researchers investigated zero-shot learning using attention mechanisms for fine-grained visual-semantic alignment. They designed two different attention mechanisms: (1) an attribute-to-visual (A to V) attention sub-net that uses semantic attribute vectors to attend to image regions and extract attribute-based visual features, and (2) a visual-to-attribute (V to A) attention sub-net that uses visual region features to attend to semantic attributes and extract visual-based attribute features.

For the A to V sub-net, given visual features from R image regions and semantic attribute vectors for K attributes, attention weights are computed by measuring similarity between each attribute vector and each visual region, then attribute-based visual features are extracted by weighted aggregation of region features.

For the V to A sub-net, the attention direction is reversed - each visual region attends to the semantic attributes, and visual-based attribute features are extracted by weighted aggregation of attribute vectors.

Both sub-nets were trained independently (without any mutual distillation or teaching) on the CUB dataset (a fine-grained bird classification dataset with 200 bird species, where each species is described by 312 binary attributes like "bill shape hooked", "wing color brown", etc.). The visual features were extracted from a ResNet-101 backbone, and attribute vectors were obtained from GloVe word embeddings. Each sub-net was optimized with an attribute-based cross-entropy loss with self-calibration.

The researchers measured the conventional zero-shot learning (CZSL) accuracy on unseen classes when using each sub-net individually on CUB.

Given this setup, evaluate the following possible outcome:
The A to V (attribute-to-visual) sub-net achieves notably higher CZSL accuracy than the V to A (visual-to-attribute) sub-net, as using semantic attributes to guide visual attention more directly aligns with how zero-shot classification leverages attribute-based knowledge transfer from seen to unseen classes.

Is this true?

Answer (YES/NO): YES